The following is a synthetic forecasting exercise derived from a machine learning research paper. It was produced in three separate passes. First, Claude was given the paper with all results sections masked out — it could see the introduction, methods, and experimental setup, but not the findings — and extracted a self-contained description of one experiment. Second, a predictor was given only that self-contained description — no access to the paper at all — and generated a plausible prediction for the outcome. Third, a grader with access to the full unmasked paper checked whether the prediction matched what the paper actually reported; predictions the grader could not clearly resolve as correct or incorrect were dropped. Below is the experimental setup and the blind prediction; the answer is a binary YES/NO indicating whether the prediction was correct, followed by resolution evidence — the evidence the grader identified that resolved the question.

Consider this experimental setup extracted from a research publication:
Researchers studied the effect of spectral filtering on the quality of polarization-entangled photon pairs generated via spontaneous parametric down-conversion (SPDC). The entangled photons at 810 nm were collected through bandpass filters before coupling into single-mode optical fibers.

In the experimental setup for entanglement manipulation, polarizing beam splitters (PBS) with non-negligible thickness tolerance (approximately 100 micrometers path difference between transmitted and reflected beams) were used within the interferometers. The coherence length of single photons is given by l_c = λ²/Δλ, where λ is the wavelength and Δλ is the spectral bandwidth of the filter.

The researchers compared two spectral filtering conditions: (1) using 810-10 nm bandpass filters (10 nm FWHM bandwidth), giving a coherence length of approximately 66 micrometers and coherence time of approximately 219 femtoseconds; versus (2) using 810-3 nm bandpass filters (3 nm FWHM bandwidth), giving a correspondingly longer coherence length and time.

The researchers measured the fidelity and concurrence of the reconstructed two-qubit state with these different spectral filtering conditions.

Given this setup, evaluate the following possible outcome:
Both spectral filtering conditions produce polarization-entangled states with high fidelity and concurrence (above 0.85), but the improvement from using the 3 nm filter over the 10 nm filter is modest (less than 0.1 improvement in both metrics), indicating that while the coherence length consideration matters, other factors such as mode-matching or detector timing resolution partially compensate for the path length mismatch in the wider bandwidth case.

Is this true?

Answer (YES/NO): NO